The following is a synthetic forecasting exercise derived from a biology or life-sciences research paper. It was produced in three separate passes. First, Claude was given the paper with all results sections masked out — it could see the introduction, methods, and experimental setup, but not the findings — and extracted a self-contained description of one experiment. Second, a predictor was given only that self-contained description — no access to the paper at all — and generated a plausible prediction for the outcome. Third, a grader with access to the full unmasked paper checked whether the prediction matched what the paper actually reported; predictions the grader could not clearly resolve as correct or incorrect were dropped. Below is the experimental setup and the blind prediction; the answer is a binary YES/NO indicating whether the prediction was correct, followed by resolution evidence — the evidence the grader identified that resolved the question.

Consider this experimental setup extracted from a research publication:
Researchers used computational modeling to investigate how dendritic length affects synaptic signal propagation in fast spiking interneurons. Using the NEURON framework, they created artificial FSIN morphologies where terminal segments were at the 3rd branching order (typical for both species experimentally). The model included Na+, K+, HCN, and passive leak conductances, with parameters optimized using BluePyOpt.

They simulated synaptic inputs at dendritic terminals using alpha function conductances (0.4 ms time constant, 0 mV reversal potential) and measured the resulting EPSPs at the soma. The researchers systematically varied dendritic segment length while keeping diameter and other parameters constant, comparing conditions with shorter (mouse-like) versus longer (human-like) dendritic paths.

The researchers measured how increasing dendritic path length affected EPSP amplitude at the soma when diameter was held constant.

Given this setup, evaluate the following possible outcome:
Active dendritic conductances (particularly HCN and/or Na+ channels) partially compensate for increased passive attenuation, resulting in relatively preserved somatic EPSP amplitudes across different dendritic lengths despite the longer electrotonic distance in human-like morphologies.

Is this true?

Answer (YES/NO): NO